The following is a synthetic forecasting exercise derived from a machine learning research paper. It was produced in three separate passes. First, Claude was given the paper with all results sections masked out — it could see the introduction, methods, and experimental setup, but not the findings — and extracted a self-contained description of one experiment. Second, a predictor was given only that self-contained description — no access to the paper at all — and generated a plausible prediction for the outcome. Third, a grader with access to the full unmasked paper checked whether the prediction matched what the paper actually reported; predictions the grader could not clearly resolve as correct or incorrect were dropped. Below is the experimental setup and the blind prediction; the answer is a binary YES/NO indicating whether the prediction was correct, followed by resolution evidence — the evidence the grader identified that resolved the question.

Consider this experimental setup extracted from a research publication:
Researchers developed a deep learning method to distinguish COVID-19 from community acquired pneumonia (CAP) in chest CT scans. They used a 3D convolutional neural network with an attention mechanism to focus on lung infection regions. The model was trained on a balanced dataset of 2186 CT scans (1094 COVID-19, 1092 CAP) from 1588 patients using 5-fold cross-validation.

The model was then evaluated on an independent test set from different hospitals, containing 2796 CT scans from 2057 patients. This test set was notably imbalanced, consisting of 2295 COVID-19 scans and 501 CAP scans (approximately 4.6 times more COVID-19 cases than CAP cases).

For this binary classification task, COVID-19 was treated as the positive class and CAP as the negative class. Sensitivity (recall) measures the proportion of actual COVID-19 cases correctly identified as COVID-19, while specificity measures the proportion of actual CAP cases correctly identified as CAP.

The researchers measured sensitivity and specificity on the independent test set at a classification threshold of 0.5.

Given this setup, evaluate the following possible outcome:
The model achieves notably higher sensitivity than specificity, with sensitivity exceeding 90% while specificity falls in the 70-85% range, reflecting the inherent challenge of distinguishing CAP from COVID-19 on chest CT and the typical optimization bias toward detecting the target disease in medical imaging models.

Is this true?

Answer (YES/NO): NO